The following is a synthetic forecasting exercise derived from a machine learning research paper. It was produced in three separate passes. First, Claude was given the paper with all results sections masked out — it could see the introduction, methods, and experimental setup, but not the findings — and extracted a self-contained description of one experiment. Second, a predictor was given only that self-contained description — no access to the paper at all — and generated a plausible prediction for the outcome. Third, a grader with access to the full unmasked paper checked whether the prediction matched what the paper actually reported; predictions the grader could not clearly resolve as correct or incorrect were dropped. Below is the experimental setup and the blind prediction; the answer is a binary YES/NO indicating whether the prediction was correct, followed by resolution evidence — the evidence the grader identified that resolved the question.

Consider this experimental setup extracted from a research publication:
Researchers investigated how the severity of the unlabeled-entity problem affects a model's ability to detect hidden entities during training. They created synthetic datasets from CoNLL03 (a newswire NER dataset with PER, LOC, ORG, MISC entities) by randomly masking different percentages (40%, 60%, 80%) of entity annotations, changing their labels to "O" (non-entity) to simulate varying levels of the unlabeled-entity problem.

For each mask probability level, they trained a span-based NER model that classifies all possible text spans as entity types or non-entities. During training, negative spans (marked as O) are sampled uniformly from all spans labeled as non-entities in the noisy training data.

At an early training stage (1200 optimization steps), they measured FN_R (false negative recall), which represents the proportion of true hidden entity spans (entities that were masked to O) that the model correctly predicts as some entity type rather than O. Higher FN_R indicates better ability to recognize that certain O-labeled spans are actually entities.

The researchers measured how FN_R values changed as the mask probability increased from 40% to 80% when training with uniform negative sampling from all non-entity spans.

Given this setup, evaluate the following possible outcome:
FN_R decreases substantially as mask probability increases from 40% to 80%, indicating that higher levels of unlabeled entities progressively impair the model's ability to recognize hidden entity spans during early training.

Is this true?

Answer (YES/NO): YES